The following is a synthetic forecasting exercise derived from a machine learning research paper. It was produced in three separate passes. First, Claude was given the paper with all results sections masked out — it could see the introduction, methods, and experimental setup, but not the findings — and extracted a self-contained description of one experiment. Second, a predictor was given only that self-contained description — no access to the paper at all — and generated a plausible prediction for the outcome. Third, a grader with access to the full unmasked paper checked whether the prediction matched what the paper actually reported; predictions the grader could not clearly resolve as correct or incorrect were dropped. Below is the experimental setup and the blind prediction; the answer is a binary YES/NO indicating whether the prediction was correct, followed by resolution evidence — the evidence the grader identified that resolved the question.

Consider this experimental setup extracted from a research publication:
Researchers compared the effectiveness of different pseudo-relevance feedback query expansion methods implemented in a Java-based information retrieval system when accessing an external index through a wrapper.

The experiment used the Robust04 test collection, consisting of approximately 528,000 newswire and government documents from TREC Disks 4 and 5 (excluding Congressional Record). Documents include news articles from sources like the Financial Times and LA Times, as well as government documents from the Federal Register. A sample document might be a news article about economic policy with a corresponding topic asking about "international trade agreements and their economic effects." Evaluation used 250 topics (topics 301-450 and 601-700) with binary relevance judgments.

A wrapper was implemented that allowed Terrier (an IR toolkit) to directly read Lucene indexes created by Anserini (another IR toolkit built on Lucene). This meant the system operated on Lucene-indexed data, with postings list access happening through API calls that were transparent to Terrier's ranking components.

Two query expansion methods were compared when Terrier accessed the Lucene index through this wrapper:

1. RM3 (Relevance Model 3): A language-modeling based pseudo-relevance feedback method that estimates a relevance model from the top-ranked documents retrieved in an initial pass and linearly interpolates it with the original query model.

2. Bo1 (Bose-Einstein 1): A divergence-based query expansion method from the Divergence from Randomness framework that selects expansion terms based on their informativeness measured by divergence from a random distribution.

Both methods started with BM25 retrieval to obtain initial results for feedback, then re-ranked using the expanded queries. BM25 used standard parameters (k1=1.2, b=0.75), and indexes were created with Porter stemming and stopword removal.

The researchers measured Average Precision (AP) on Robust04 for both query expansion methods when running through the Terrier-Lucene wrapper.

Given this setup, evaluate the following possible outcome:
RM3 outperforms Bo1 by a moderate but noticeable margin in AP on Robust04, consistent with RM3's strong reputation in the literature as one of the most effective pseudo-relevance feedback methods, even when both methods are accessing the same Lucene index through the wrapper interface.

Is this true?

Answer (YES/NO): NO